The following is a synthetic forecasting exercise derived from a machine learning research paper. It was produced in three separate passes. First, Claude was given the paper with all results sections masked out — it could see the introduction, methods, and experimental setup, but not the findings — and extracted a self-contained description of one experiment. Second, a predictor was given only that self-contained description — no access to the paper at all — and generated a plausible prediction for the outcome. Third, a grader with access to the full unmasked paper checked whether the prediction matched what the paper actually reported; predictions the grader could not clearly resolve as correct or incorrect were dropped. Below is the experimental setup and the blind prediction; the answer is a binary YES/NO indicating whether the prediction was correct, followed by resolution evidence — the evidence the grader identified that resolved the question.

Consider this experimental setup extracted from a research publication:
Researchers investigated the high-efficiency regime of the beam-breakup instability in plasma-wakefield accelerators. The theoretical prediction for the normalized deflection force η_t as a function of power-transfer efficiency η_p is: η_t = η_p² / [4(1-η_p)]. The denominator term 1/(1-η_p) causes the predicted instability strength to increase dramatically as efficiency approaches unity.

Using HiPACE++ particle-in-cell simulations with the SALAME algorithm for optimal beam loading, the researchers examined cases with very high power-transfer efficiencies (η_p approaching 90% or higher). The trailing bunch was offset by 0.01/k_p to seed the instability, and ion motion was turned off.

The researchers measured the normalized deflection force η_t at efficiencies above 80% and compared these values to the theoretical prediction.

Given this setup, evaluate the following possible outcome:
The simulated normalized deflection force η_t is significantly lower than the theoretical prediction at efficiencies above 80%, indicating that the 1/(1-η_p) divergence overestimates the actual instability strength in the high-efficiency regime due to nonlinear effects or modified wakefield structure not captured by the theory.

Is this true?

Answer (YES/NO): NO